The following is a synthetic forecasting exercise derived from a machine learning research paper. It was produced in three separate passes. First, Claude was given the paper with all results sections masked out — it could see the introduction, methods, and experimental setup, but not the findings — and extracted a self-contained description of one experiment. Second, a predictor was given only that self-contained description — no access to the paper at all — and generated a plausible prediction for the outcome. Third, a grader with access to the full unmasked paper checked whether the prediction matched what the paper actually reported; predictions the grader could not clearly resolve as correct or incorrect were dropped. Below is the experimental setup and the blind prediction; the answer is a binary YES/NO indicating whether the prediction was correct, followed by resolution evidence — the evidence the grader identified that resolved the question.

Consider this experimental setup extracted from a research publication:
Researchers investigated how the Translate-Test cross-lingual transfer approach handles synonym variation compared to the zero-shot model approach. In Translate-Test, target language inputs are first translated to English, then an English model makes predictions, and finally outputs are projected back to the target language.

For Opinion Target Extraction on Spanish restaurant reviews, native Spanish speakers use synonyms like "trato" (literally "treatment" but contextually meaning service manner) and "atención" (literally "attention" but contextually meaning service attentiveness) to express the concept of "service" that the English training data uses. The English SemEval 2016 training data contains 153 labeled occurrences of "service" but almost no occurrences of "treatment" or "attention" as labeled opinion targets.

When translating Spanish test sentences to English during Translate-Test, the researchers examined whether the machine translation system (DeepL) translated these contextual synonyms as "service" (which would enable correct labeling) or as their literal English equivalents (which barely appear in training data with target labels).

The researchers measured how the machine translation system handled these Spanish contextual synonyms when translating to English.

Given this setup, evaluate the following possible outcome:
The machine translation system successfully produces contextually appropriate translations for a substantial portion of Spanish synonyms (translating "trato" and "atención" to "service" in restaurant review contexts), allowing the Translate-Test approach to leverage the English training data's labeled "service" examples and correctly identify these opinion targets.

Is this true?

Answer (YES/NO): NO